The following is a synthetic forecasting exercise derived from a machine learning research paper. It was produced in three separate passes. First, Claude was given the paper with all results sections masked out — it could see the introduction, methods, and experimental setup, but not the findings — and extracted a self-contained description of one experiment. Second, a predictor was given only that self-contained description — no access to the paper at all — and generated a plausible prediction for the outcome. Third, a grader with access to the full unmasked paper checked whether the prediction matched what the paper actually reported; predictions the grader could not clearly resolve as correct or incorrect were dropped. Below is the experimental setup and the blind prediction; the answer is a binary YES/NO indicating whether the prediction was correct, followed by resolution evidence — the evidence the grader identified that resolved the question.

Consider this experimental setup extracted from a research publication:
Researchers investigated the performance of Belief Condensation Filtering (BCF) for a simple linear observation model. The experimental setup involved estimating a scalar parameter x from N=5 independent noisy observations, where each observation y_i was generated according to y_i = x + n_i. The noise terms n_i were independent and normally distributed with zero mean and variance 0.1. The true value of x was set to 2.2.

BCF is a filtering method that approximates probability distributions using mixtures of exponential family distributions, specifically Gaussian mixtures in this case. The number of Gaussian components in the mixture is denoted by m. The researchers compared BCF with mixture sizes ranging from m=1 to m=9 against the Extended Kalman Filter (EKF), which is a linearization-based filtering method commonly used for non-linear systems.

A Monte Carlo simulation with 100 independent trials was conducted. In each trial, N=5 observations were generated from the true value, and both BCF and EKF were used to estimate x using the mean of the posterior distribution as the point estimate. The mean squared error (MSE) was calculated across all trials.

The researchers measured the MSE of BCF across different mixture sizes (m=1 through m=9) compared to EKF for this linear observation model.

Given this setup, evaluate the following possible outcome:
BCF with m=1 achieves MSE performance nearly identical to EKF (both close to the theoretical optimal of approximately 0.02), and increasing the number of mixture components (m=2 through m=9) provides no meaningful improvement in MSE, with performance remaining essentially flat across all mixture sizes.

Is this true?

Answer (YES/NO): NO